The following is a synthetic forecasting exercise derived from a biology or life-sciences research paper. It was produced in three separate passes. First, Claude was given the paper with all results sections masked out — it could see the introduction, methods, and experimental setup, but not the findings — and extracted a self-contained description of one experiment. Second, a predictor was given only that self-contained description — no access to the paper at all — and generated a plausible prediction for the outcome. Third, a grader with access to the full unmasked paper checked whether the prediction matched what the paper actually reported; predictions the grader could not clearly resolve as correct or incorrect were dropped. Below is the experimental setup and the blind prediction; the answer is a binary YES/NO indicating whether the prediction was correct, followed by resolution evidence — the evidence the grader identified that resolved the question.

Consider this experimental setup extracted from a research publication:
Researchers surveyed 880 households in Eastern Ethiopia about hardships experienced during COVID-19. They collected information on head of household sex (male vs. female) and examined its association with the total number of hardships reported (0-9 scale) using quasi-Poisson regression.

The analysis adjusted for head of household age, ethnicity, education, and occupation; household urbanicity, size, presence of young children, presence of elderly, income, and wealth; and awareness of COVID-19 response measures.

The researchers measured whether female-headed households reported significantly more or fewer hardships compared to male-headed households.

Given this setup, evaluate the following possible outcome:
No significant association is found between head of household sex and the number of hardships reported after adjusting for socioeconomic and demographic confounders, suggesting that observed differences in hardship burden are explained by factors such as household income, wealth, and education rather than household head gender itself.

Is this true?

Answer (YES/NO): YES